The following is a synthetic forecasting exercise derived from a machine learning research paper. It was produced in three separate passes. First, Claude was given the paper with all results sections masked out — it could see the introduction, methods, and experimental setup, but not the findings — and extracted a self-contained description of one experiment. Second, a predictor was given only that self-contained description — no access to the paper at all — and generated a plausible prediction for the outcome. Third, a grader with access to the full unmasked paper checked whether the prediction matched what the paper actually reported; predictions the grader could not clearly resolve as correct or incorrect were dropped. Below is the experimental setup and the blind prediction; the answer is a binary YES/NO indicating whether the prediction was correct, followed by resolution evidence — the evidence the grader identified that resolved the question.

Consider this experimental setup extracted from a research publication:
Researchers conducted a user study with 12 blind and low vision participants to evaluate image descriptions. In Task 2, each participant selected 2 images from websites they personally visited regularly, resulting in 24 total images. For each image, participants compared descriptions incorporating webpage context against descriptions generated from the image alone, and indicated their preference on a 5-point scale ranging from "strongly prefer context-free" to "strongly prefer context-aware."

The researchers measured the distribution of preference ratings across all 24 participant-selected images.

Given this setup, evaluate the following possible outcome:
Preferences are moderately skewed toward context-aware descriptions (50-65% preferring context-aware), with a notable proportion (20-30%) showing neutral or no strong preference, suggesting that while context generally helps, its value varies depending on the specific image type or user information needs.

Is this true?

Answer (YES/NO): NO